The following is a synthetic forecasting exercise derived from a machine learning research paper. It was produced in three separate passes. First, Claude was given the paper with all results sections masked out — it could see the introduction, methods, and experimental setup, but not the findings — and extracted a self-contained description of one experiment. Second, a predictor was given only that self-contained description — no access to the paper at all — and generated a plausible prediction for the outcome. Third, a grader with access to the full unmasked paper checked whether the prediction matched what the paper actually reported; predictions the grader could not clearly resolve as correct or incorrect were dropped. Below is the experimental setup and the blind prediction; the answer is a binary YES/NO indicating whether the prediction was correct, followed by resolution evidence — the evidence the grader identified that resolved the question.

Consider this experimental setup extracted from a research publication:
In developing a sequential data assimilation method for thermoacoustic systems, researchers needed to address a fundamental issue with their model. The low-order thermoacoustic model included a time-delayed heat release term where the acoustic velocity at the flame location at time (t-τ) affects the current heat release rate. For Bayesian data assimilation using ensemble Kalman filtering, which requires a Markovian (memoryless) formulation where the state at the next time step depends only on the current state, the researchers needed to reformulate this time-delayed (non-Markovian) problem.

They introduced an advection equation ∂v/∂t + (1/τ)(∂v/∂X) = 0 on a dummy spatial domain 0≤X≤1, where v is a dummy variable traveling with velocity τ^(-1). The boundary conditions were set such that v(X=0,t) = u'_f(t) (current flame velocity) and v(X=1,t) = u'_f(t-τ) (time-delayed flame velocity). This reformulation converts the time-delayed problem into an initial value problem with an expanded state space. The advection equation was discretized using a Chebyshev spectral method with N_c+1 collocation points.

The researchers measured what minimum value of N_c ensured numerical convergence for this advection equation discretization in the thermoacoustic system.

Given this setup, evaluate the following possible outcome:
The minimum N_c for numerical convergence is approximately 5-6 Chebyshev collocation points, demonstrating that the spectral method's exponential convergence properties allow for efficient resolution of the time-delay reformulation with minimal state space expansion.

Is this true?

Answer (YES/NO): NO